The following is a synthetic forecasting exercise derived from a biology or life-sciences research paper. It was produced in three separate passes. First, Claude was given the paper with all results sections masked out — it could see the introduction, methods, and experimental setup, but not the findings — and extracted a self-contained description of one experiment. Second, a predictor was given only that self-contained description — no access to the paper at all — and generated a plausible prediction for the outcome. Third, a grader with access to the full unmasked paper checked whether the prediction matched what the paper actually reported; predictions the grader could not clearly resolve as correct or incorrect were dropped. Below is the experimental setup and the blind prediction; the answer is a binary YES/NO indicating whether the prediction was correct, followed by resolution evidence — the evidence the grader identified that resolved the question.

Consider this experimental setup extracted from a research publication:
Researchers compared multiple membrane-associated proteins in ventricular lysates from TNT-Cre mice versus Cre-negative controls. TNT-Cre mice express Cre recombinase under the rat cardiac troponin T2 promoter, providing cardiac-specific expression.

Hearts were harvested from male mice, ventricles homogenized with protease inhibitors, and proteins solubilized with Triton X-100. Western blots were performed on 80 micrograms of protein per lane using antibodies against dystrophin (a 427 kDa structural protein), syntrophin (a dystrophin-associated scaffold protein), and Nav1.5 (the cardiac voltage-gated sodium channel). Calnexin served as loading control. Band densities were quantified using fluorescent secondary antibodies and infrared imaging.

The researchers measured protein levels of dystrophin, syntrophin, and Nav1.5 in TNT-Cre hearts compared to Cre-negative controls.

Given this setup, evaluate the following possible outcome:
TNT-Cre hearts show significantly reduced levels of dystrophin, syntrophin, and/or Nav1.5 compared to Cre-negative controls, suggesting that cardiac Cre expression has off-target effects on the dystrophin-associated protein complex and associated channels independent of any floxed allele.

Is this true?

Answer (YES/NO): NO